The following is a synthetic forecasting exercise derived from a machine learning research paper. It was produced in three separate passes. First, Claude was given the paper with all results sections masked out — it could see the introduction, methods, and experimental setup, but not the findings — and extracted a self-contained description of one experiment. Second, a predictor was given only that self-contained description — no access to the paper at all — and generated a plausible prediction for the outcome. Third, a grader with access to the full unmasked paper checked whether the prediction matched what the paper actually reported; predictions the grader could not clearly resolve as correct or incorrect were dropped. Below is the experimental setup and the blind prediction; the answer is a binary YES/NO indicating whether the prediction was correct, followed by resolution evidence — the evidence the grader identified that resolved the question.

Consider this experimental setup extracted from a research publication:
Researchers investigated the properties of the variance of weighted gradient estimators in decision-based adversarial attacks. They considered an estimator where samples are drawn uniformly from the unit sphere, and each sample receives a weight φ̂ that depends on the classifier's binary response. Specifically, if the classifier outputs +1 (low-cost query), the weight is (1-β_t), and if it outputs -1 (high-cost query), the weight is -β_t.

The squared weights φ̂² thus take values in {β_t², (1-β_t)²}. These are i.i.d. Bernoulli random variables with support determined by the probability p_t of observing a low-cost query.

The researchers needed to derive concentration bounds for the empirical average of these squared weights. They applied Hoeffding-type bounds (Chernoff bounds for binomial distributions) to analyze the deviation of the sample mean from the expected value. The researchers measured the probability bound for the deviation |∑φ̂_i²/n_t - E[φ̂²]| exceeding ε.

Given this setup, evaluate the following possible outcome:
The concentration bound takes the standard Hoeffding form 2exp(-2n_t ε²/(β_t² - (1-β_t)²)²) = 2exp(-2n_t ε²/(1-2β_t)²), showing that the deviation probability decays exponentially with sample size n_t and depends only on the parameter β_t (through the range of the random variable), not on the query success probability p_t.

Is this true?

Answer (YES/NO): YES